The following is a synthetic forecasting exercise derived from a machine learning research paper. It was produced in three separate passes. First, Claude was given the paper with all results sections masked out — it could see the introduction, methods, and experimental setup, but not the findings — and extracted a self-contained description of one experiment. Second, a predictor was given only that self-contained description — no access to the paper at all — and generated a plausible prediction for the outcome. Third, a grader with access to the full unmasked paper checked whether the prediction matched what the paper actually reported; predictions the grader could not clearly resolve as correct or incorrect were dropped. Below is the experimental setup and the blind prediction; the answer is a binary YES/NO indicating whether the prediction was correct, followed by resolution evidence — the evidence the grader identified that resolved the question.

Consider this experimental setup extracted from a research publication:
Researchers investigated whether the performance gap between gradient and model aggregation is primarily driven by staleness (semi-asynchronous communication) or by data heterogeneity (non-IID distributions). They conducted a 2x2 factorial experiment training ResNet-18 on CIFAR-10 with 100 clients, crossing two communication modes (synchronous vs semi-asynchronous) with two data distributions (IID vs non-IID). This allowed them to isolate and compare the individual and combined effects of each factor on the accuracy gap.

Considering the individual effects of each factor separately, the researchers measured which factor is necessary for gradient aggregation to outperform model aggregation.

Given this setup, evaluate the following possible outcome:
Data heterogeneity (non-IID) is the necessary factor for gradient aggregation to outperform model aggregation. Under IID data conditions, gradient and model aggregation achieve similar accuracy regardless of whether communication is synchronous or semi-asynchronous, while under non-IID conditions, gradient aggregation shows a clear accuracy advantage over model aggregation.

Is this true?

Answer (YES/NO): NO